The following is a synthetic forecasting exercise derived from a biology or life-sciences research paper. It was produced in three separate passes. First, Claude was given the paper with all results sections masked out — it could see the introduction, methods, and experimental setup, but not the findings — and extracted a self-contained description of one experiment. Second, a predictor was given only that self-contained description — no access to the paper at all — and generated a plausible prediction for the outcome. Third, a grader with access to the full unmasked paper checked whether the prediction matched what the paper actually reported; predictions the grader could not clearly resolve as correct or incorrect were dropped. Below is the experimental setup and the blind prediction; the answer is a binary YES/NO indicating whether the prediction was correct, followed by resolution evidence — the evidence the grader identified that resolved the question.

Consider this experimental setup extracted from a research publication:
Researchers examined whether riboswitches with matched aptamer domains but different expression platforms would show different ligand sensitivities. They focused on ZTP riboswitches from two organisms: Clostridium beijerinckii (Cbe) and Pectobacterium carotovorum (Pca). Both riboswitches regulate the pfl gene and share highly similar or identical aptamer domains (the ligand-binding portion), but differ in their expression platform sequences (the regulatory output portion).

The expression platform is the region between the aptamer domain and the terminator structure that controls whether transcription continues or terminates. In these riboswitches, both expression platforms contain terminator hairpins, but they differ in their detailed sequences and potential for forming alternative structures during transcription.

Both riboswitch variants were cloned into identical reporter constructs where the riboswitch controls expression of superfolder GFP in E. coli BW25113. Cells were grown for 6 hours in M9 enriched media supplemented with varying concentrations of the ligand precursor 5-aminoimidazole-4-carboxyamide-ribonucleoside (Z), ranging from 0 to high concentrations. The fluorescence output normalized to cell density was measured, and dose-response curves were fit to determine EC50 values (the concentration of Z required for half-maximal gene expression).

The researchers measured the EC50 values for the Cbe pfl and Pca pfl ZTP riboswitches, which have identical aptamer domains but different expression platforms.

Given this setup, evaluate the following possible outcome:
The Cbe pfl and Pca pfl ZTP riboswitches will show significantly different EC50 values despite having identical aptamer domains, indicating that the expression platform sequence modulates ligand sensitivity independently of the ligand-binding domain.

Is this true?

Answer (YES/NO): YES